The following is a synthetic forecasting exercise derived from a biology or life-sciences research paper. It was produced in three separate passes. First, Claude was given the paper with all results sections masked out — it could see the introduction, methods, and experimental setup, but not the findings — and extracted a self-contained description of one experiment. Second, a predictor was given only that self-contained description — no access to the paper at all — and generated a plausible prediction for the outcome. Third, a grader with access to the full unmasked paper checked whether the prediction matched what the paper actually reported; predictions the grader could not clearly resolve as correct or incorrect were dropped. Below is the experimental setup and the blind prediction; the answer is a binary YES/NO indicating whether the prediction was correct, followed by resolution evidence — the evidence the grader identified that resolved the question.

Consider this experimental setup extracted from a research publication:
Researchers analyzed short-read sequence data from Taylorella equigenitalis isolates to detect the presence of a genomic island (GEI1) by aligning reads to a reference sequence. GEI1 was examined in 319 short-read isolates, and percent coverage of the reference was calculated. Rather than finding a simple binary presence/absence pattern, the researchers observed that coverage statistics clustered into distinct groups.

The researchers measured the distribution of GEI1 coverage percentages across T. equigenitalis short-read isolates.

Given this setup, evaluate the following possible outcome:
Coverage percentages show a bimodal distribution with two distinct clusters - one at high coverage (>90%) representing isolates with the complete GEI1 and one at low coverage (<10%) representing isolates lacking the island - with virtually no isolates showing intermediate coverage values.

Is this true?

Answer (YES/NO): NO